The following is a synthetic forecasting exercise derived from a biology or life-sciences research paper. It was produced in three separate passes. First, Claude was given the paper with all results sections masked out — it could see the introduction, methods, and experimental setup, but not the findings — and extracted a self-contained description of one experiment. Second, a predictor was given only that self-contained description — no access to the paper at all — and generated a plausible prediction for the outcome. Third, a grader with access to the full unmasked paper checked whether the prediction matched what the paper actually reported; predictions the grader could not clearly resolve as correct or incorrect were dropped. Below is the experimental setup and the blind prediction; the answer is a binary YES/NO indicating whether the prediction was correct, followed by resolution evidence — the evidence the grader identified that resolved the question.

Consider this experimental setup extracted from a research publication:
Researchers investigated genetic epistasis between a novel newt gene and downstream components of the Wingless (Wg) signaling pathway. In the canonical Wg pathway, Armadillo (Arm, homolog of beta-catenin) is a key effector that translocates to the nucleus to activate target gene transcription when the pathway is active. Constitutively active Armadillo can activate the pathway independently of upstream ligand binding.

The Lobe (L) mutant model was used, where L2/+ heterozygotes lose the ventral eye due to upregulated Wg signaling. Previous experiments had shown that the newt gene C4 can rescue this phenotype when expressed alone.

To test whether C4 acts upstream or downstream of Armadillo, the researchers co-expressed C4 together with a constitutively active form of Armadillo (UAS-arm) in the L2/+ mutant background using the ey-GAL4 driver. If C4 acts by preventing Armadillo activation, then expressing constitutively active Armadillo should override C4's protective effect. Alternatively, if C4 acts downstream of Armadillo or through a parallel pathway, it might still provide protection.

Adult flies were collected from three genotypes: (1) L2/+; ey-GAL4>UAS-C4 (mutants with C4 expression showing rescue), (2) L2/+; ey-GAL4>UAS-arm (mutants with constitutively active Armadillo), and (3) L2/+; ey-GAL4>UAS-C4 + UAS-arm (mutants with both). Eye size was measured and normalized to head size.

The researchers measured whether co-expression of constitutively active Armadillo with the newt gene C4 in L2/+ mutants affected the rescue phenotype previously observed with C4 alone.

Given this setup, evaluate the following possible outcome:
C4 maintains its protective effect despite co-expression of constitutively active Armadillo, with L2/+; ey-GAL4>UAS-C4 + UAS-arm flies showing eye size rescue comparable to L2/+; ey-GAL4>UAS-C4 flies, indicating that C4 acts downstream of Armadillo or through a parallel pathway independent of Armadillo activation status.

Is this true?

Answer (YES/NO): NO